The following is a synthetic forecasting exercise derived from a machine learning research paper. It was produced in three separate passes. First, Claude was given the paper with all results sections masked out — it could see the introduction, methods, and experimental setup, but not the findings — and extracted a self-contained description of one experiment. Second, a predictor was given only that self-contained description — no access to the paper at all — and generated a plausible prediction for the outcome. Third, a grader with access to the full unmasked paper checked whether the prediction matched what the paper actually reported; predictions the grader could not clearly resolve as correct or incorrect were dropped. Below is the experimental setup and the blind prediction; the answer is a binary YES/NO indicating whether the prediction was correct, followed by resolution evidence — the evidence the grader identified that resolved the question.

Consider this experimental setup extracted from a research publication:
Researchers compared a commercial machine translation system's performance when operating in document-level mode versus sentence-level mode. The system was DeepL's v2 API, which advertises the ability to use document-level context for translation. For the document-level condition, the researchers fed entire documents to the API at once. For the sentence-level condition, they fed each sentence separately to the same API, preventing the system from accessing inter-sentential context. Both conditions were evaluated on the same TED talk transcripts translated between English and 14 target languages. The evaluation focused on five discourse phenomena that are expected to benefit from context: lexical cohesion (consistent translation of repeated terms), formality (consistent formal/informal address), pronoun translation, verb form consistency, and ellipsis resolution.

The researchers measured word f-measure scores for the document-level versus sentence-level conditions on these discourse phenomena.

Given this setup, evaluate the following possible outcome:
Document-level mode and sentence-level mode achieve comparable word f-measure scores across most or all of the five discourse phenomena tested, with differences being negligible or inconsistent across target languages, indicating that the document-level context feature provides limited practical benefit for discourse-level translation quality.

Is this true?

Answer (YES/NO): NO